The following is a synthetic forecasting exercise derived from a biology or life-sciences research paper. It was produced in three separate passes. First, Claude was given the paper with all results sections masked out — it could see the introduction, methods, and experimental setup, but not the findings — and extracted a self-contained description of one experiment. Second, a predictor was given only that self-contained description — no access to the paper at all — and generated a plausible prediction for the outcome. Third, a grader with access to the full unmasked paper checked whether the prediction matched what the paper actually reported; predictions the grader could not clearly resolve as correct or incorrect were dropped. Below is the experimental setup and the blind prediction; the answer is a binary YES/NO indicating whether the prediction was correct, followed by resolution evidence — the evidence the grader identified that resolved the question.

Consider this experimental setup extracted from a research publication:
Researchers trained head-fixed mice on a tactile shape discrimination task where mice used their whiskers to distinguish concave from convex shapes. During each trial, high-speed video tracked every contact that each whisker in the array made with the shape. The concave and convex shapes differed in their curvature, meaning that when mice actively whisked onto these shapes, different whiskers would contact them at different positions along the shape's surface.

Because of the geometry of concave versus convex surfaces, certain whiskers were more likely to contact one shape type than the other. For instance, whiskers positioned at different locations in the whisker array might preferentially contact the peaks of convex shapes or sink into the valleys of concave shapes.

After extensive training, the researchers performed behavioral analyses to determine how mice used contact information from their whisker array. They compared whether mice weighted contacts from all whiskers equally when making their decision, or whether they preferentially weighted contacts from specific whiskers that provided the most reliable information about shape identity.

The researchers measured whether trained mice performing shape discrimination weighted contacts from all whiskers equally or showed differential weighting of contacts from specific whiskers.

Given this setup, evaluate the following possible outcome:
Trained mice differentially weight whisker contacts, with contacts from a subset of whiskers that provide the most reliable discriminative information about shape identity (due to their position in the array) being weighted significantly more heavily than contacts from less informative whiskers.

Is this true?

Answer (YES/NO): YES